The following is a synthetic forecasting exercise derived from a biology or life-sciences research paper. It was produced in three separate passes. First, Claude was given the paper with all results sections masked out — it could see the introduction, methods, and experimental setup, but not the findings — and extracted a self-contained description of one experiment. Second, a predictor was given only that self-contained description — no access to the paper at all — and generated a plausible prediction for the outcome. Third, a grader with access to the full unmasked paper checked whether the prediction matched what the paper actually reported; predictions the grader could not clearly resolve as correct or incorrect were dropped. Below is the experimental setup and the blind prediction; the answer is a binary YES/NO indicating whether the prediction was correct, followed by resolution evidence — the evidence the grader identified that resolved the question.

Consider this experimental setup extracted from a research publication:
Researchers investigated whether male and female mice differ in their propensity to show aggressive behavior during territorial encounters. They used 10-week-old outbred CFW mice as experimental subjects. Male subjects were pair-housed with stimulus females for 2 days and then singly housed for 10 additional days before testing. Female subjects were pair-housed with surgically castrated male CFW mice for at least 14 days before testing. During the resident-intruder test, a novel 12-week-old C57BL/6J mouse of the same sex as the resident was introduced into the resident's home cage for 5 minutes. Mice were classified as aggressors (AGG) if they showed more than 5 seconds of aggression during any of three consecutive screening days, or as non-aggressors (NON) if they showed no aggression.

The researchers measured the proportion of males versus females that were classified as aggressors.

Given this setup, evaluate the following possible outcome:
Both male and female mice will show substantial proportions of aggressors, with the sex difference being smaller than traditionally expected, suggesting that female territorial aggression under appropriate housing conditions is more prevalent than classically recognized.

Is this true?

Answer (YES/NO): NO